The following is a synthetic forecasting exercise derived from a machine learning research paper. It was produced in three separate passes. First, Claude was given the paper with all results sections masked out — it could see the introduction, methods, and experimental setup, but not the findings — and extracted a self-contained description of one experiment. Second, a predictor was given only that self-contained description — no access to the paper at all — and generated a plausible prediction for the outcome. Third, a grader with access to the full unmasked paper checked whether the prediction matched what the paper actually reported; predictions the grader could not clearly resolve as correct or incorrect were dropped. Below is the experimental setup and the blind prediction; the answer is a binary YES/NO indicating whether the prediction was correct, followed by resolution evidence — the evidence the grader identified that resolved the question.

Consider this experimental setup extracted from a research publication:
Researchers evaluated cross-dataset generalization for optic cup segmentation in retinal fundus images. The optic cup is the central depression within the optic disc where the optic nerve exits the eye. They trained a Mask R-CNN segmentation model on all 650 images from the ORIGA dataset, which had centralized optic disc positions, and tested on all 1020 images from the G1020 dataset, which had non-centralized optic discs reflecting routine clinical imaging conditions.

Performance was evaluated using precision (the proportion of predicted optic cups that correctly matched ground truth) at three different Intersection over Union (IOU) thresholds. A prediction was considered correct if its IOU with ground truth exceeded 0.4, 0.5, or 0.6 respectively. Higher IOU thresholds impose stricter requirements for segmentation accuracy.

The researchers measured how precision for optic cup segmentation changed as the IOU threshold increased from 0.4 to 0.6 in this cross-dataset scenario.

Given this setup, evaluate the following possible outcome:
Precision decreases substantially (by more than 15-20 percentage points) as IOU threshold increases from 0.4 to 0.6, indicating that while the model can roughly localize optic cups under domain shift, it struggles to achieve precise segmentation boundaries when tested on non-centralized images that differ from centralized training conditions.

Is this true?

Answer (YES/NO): YES